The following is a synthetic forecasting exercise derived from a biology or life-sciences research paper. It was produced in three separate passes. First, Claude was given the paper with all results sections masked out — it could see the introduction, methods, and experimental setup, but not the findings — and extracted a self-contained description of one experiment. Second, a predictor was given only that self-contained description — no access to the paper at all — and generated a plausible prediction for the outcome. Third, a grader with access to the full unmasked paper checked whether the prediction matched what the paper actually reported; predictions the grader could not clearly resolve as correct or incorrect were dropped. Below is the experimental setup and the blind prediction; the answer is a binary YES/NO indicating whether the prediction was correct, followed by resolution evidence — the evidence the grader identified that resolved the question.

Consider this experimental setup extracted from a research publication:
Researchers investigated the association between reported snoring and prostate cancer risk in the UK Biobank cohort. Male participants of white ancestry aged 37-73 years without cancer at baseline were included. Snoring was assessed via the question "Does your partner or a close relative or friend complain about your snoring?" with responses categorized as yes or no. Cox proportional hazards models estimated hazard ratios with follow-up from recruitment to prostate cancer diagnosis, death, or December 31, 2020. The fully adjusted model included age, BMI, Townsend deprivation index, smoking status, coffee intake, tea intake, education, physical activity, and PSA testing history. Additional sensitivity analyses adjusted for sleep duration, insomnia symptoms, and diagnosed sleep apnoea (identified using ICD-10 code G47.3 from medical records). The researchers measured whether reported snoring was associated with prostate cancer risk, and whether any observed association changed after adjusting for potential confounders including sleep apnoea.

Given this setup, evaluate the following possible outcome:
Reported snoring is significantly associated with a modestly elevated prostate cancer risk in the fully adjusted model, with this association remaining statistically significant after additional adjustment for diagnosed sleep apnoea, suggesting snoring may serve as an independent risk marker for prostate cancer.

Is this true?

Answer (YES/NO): NO